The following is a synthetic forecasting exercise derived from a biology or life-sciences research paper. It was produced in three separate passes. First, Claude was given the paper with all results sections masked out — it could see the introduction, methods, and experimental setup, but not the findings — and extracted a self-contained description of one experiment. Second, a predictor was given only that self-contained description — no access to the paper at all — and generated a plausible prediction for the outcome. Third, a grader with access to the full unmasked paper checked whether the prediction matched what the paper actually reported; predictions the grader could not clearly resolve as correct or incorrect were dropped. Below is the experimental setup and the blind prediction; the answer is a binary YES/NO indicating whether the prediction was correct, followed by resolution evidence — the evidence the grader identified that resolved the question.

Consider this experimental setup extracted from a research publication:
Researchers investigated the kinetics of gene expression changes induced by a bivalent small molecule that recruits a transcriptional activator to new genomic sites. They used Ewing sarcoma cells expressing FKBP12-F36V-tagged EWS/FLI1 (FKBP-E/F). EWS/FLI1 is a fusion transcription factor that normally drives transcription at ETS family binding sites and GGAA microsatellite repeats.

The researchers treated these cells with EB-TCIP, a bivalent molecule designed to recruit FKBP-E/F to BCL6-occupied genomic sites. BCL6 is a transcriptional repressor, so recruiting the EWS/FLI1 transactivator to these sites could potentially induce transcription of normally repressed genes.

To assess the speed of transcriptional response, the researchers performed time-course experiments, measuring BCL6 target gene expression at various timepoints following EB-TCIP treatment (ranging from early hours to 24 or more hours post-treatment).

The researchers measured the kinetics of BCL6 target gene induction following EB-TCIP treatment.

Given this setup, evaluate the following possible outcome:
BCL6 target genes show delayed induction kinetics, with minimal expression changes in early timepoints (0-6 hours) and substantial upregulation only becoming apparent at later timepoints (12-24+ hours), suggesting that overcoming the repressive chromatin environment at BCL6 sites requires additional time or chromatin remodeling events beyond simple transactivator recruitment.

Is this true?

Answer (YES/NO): NO